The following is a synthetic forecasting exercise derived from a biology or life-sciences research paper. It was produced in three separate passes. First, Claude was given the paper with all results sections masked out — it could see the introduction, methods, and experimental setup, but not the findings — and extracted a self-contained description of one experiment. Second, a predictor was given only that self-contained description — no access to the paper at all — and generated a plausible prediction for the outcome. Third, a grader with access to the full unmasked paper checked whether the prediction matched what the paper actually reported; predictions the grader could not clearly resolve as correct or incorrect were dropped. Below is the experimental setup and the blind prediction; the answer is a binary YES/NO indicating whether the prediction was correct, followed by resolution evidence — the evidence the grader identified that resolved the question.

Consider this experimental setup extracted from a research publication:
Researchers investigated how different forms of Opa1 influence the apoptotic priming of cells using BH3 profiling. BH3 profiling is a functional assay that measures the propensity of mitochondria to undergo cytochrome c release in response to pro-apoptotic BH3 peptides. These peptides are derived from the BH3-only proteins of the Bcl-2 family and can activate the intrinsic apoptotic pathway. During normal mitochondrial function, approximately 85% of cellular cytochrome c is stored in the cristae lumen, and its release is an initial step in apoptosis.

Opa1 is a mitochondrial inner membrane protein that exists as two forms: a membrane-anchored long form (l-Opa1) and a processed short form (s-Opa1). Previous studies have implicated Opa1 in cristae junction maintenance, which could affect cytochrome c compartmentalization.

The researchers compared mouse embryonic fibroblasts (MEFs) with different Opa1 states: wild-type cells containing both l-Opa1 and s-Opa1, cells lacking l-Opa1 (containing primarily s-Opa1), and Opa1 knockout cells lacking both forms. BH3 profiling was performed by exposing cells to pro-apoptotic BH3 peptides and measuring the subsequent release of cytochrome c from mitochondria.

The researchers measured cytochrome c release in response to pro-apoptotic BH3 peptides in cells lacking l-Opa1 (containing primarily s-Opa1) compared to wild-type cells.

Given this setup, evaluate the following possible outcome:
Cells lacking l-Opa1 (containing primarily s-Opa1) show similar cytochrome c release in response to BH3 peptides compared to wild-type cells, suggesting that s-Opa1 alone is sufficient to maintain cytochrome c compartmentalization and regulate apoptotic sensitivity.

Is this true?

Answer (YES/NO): NO